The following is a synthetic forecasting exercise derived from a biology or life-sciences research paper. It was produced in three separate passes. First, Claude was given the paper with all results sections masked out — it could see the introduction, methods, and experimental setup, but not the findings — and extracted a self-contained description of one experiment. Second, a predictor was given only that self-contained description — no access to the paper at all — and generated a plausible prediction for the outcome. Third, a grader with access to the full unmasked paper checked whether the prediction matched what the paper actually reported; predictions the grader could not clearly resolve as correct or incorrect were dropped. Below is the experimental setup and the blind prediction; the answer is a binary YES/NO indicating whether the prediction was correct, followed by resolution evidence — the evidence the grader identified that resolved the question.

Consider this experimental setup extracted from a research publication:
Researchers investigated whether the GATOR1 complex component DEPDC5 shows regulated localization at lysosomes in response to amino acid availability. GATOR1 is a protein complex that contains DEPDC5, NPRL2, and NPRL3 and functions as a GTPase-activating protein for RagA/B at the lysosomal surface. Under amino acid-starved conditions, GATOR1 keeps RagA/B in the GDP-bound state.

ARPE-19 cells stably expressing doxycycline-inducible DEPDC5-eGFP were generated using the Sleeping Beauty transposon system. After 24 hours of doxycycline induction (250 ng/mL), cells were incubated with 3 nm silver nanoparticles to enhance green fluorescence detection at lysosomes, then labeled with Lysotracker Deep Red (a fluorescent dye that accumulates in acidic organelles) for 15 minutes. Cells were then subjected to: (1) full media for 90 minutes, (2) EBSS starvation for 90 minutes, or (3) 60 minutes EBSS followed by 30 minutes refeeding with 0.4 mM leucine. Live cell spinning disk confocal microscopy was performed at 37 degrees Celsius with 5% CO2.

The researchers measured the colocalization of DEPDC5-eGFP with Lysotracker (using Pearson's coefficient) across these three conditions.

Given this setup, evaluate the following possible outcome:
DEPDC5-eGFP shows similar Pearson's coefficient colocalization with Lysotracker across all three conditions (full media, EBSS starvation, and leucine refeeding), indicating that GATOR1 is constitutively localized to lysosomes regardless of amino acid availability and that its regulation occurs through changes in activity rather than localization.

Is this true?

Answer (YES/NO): YES